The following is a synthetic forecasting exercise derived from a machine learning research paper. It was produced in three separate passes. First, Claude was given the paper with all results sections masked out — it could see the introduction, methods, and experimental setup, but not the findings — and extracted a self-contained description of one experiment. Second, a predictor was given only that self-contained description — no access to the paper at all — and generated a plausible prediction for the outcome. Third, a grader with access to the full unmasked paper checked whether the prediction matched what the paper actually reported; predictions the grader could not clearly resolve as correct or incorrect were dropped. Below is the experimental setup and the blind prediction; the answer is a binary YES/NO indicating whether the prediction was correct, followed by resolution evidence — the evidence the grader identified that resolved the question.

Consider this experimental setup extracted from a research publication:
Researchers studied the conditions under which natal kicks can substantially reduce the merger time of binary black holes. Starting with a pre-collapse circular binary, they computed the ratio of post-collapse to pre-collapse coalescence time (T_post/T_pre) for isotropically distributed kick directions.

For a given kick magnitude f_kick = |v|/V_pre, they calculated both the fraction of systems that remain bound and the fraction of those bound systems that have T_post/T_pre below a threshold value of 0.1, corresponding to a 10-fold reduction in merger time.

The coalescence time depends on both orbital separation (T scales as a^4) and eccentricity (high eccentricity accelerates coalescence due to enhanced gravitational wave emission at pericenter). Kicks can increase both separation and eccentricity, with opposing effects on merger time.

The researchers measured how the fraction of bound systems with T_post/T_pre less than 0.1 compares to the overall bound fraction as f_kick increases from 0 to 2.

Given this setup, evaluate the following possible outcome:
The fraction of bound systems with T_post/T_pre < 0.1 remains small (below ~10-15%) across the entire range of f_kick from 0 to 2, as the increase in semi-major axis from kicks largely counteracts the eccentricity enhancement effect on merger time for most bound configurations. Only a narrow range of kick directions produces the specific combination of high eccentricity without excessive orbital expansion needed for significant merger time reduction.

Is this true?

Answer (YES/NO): NO